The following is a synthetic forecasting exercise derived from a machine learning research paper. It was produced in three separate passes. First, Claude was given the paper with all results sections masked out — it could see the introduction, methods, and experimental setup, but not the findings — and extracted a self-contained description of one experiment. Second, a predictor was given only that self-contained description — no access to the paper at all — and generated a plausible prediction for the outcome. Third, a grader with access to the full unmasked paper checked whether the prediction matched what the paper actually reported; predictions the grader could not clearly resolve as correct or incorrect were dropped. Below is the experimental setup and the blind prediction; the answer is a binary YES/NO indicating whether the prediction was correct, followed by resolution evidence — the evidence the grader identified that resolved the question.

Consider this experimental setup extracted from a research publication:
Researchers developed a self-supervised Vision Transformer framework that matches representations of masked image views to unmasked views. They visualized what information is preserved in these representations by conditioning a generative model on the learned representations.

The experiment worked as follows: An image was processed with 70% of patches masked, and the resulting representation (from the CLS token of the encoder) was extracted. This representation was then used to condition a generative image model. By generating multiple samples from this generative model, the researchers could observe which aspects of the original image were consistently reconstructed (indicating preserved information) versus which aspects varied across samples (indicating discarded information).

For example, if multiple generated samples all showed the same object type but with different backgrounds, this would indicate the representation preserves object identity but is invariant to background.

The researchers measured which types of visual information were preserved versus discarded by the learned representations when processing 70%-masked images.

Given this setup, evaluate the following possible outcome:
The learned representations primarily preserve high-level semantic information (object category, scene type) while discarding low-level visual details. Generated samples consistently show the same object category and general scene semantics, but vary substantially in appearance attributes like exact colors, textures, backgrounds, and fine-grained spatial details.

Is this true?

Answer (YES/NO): NO